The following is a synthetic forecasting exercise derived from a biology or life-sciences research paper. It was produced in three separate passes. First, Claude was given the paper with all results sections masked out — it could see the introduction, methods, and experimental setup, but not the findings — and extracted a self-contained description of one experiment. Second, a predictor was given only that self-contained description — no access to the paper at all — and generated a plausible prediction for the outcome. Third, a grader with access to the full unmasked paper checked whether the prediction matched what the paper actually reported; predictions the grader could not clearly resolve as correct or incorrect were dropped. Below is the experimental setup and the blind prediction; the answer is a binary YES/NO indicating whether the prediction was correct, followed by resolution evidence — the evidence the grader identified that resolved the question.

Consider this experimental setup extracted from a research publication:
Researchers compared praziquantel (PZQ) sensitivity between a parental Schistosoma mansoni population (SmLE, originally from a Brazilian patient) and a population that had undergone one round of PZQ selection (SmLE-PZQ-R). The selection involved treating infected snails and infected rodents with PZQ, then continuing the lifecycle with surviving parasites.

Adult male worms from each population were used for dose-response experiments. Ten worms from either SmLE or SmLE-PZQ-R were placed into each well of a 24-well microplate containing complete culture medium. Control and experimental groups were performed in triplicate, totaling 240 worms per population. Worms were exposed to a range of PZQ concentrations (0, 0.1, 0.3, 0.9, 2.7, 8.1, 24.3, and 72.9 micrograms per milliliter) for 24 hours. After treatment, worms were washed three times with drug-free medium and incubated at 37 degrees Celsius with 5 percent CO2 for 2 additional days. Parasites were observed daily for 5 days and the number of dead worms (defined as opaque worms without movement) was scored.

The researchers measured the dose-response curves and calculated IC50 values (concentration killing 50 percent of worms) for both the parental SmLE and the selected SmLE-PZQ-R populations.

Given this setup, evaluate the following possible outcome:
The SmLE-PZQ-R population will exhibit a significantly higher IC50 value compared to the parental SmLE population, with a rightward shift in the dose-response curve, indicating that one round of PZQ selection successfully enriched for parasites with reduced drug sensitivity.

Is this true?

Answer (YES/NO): YES